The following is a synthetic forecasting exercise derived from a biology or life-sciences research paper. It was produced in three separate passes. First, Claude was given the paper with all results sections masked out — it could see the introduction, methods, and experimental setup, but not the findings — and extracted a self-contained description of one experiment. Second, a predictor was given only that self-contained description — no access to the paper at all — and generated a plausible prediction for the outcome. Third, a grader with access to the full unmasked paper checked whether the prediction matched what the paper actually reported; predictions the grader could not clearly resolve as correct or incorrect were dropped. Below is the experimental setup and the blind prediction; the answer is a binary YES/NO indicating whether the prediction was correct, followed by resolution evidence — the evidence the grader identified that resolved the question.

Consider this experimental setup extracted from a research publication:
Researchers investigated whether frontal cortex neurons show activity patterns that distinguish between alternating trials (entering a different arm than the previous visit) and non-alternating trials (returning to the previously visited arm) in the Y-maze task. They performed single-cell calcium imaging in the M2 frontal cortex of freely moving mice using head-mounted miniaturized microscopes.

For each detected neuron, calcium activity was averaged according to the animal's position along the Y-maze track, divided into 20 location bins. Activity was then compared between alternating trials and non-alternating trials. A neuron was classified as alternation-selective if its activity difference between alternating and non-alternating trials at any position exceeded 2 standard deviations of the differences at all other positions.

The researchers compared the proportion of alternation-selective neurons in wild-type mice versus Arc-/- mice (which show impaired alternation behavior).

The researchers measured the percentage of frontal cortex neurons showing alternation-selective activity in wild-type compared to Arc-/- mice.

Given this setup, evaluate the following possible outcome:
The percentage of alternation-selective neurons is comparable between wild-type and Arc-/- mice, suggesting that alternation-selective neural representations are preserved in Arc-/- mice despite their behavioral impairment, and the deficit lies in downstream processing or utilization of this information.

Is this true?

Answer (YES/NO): NO